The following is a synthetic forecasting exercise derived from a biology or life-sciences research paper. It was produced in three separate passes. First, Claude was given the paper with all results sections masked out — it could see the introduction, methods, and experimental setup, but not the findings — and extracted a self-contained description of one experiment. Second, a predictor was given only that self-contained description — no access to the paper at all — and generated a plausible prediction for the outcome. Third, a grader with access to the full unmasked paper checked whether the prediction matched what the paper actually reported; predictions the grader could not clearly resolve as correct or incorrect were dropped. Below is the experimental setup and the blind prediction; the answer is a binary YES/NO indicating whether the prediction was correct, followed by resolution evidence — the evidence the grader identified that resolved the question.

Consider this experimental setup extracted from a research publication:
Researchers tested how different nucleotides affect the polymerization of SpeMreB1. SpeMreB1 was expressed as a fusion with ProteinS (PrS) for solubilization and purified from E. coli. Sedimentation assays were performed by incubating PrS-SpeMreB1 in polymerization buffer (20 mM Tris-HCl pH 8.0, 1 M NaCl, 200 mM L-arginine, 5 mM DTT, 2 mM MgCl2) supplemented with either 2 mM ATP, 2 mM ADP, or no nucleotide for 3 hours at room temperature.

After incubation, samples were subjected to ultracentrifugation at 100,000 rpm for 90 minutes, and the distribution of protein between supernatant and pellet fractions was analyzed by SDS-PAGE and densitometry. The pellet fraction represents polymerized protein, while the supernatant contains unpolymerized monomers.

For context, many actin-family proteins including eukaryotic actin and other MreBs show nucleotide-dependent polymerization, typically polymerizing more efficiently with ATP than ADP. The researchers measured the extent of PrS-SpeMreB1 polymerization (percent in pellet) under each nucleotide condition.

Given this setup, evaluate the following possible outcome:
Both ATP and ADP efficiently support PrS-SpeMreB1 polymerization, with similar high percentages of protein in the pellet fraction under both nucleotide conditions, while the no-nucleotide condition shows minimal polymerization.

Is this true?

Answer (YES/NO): NO